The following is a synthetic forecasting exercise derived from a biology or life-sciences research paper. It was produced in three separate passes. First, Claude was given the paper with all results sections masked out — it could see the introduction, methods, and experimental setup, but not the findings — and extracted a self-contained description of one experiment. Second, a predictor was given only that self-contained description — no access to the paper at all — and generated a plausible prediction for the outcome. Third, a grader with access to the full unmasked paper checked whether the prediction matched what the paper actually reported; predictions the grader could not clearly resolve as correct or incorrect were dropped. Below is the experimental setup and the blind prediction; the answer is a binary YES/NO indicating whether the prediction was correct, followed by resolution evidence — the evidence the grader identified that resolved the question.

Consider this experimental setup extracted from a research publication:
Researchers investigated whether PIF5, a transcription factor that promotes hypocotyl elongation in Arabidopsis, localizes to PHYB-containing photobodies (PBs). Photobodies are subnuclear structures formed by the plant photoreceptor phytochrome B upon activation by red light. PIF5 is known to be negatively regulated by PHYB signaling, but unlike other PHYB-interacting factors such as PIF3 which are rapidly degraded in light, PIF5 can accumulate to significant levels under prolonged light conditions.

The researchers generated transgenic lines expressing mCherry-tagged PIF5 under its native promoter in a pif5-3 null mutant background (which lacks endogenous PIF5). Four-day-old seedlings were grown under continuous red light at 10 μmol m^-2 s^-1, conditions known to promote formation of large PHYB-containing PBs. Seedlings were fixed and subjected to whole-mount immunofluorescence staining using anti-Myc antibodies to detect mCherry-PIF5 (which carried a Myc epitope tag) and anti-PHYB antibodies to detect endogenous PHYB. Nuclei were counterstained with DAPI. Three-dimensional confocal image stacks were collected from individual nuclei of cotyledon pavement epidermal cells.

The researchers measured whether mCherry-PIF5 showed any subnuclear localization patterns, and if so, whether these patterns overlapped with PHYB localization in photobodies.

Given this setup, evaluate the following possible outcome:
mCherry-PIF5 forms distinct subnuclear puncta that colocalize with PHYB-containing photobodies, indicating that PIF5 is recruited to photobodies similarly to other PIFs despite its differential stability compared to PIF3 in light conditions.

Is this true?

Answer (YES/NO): YES